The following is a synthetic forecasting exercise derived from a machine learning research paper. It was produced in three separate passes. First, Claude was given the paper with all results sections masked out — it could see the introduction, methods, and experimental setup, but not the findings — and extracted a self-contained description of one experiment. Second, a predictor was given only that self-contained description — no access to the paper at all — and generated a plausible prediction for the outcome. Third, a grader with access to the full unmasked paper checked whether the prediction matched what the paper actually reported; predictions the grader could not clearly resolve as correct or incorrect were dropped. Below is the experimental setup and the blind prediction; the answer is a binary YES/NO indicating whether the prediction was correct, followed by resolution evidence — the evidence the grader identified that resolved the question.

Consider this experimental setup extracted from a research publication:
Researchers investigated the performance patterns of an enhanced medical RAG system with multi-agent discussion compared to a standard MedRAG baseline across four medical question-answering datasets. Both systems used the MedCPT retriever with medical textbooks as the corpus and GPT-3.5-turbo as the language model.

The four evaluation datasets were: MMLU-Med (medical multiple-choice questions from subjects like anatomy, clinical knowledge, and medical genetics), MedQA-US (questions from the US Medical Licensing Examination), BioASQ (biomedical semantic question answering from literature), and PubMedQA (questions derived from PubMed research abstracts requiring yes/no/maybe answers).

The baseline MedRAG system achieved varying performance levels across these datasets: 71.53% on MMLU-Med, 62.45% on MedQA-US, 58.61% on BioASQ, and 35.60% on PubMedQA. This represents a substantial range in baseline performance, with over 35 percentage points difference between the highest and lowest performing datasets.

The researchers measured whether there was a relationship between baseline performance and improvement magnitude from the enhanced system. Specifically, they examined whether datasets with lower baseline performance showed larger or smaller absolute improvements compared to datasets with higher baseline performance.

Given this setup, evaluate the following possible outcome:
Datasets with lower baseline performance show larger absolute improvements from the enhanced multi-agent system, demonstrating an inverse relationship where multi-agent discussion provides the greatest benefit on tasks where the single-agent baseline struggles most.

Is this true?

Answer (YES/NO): NO